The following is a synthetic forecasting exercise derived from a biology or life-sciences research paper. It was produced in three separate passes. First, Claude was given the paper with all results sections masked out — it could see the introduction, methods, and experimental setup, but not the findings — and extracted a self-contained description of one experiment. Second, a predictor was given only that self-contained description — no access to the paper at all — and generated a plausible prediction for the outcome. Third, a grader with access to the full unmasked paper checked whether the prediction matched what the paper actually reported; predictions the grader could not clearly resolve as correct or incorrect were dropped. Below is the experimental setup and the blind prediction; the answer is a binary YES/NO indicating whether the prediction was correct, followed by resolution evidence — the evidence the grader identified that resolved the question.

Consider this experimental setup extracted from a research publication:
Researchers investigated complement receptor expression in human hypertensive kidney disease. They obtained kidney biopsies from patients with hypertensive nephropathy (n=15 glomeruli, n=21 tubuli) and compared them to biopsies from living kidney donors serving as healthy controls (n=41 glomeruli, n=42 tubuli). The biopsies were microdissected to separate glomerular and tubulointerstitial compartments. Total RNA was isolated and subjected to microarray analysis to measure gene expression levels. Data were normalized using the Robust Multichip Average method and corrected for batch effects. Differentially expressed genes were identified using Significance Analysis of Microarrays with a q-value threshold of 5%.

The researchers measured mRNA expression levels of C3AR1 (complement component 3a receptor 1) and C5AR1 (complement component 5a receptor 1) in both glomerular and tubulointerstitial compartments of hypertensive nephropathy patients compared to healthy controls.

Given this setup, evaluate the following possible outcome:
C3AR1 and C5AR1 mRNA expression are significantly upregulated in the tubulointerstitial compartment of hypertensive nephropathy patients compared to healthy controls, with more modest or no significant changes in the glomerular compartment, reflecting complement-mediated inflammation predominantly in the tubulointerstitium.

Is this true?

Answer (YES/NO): NO